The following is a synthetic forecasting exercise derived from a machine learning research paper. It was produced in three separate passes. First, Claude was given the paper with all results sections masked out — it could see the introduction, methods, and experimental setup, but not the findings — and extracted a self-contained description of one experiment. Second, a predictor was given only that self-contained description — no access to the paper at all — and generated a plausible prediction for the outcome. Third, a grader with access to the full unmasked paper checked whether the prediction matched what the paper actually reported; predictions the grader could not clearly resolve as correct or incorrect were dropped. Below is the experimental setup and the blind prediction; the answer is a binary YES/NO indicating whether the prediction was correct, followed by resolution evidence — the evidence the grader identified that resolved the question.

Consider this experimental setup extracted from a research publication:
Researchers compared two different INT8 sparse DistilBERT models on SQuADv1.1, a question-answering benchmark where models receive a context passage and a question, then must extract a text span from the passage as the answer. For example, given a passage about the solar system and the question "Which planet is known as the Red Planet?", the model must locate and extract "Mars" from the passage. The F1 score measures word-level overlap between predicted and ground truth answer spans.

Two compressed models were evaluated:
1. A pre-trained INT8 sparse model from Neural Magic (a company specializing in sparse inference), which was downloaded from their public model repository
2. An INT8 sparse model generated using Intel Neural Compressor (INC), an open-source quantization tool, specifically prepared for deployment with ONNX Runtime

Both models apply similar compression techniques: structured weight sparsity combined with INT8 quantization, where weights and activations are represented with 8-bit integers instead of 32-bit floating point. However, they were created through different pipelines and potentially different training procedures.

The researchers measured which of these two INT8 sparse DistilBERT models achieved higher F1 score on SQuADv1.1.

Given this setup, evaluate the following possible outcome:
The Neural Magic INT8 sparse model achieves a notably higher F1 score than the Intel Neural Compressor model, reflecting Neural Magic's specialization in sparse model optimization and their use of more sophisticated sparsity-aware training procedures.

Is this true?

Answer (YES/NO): NO